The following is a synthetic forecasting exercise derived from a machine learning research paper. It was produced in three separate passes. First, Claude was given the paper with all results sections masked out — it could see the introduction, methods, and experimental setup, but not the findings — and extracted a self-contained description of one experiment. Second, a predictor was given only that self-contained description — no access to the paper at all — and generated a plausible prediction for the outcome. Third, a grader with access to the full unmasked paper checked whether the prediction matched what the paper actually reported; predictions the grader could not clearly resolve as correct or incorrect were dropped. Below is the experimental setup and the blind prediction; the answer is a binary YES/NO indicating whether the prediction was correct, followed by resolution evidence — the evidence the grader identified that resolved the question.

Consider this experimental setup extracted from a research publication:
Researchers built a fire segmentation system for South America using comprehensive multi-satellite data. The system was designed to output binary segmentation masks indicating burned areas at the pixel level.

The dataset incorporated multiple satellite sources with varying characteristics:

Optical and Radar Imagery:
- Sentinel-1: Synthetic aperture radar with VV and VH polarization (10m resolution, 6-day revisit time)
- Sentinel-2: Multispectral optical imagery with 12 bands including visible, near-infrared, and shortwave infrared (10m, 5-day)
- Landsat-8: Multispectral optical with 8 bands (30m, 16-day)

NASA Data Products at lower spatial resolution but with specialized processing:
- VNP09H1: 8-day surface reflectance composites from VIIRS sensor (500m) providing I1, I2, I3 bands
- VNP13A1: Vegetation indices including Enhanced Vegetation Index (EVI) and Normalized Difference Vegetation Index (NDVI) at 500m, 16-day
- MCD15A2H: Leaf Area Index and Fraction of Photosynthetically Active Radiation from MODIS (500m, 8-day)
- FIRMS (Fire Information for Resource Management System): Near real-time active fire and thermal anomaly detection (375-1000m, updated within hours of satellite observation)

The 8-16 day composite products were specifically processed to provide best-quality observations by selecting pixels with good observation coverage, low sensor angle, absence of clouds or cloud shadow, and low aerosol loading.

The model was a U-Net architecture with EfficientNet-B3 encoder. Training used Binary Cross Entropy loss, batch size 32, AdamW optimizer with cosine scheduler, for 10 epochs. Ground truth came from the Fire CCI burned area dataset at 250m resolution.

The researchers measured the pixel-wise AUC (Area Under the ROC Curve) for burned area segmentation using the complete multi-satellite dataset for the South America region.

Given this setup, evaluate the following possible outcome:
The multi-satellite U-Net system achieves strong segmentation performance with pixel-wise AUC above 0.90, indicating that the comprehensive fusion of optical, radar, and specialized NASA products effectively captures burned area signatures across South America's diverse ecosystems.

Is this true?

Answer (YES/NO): YES